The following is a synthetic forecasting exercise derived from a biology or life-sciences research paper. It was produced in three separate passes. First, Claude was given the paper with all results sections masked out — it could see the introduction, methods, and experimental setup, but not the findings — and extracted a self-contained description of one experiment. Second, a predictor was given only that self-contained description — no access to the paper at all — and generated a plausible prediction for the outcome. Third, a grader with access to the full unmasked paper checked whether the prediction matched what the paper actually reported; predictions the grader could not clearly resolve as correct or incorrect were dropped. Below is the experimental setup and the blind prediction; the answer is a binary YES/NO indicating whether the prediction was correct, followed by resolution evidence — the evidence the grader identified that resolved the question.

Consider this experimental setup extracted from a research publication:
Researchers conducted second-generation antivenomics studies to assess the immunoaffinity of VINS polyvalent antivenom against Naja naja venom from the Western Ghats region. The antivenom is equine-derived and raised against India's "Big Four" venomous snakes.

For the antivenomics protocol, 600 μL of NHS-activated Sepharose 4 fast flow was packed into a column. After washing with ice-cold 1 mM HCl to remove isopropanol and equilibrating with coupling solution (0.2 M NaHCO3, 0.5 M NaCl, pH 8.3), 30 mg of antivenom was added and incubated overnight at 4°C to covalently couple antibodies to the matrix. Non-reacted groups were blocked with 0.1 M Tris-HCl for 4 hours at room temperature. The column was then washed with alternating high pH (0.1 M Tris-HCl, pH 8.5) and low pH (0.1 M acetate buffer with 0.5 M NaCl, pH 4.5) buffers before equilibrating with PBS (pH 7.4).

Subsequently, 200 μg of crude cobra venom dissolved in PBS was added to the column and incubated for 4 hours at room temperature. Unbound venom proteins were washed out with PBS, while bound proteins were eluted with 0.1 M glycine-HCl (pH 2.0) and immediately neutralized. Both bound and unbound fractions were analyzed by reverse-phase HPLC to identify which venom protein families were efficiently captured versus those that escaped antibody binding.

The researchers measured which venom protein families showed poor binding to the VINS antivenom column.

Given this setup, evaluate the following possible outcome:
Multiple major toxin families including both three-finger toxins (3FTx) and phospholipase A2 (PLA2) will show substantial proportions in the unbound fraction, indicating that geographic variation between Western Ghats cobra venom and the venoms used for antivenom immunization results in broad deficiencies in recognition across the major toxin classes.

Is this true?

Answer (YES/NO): YES